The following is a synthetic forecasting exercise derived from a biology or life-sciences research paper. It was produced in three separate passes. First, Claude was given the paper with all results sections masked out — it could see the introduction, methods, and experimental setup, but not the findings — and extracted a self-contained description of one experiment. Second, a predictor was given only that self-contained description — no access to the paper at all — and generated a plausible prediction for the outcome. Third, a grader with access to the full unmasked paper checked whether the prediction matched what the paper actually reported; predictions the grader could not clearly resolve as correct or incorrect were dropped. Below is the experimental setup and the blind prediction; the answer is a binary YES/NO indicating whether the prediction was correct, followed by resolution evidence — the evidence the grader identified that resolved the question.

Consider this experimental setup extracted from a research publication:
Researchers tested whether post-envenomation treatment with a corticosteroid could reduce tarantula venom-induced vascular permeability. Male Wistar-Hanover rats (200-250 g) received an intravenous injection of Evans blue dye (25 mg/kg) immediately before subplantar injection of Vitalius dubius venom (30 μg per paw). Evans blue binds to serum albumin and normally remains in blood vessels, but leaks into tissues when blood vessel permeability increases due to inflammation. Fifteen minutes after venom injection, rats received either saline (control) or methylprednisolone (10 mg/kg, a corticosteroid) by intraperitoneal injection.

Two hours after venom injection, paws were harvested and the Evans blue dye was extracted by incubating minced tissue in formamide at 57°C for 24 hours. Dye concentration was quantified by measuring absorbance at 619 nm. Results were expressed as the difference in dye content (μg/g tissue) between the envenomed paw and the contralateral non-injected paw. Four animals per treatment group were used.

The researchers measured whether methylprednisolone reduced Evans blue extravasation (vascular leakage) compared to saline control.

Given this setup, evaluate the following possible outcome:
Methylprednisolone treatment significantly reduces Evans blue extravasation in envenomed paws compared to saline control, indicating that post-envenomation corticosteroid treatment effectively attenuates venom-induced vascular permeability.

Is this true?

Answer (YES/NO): YES